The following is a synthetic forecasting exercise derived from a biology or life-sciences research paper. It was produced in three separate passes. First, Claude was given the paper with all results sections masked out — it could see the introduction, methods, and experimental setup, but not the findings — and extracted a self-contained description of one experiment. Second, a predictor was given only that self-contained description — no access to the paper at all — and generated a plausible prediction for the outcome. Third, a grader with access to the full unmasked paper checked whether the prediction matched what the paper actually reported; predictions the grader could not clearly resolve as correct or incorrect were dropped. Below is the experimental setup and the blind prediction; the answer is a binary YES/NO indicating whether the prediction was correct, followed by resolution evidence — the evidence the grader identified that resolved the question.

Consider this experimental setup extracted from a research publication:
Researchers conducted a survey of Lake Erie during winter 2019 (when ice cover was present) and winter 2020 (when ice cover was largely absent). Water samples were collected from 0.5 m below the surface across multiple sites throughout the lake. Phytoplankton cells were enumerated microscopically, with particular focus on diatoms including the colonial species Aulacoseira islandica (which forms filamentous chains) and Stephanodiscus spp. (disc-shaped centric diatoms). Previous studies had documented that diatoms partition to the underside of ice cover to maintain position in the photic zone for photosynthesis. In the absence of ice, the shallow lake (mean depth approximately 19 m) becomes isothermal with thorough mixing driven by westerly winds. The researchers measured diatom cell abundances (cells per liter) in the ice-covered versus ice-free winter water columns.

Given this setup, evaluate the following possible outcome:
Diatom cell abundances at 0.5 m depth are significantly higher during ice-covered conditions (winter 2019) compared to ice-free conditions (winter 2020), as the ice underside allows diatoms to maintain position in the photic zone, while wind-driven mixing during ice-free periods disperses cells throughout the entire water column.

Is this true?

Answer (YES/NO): NO